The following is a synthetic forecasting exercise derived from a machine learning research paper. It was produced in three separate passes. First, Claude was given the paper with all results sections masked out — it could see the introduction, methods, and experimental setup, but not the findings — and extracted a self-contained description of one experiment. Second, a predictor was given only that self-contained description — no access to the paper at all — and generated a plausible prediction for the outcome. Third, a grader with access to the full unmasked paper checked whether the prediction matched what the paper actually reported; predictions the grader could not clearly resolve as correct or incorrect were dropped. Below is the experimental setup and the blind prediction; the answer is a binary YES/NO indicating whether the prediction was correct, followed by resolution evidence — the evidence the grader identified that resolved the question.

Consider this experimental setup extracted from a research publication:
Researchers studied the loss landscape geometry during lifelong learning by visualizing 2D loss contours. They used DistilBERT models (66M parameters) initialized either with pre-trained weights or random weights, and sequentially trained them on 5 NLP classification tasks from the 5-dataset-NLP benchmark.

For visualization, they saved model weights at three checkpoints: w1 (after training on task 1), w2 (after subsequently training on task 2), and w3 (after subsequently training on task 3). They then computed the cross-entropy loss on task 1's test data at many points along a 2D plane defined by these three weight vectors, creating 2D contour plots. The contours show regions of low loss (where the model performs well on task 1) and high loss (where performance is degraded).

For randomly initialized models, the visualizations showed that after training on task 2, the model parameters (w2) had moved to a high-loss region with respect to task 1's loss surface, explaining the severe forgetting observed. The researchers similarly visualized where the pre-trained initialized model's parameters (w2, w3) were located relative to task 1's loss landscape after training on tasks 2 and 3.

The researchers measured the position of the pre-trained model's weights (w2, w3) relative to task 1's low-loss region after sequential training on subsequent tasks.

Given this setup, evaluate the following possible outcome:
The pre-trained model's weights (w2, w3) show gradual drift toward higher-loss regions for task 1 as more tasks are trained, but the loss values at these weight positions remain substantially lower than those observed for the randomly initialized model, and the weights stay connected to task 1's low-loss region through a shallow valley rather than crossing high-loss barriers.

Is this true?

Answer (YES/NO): NO